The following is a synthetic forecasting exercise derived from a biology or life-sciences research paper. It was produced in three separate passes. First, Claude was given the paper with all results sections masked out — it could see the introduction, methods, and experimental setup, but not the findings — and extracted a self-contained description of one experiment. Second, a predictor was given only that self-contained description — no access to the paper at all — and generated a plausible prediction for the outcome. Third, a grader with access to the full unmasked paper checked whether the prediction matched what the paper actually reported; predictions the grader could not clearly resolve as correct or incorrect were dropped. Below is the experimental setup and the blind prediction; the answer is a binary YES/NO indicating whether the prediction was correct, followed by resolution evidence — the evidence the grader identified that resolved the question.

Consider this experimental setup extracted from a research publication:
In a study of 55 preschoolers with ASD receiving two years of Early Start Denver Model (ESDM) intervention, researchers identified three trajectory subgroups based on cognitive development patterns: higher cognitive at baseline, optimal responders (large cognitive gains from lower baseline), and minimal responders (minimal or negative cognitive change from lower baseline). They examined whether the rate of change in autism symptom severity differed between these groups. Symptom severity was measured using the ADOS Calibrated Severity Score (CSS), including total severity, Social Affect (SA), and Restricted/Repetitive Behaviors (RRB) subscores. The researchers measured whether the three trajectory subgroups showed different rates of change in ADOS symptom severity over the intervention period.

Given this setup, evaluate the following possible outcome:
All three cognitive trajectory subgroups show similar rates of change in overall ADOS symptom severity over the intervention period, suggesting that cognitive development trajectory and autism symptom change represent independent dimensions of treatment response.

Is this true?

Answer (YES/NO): YES